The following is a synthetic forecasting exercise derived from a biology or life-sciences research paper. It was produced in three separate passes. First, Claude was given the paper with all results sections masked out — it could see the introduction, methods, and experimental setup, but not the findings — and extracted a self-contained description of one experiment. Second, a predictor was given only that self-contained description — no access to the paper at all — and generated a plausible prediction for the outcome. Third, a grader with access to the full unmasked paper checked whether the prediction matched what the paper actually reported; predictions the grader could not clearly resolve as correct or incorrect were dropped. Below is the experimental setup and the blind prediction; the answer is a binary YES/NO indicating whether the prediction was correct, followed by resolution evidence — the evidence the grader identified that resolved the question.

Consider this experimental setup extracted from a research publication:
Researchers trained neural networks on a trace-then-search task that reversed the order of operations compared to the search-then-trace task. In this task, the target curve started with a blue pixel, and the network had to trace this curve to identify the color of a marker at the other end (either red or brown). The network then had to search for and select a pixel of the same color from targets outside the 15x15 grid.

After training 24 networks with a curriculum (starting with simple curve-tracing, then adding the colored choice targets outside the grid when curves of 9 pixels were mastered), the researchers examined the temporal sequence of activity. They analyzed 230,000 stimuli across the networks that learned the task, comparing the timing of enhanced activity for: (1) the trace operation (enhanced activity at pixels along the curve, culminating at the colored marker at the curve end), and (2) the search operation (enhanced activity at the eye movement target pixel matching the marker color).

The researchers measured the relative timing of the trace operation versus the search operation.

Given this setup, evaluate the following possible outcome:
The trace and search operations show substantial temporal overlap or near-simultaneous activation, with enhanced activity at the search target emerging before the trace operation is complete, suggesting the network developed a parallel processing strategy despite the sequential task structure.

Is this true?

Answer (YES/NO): NO